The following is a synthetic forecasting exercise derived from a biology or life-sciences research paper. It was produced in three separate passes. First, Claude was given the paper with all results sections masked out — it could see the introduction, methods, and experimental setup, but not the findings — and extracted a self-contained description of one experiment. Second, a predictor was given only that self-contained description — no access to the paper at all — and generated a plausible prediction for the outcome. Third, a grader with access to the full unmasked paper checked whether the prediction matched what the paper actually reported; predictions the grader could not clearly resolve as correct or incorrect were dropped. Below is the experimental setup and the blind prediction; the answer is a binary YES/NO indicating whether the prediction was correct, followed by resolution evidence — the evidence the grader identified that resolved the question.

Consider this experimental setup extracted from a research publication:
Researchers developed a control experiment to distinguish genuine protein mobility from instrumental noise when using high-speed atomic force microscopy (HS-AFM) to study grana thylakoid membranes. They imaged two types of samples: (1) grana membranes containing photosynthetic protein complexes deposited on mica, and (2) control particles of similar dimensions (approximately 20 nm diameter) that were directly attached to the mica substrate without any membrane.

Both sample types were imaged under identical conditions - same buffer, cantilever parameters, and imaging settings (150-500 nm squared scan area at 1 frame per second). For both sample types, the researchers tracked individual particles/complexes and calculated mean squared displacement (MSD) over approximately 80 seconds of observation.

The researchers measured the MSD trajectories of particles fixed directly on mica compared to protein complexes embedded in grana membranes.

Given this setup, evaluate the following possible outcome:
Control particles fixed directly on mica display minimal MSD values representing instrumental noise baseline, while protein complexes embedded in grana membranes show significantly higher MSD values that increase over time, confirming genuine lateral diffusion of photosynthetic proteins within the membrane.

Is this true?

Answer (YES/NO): YES